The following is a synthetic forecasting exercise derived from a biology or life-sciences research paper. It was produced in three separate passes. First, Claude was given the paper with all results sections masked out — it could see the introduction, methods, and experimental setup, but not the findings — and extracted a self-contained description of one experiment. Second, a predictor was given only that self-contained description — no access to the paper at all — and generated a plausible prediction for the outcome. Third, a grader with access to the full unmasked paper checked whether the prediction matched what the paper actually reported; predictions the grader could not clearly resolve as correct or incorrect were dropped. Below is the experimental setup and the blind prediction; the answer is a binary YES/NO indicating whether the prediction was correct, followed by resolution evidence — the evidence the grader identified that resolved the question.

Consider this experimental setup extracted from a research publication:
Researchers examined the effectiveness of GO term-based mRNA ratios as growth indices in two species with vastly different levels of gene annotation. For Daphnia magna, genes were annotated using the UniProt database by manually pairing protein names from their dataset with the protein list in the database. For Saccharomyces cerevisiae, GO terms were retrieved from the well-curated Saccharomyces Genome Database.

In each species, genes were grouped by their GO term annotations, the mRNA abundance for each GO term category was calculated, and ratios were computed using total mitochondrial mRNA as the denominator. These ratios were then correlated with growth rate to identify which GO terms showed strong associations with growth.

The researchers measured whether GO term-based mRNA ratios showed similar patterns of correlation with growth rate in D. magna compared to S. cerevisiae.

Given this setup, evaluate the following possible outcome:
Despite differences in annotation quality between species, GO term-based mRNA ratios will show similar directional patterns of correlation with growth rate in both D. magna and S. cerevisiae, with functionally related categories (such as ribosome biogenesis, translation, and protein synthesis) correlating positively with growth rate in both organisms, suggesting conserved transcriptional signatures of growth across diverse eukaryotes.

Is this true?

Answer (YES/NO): NO